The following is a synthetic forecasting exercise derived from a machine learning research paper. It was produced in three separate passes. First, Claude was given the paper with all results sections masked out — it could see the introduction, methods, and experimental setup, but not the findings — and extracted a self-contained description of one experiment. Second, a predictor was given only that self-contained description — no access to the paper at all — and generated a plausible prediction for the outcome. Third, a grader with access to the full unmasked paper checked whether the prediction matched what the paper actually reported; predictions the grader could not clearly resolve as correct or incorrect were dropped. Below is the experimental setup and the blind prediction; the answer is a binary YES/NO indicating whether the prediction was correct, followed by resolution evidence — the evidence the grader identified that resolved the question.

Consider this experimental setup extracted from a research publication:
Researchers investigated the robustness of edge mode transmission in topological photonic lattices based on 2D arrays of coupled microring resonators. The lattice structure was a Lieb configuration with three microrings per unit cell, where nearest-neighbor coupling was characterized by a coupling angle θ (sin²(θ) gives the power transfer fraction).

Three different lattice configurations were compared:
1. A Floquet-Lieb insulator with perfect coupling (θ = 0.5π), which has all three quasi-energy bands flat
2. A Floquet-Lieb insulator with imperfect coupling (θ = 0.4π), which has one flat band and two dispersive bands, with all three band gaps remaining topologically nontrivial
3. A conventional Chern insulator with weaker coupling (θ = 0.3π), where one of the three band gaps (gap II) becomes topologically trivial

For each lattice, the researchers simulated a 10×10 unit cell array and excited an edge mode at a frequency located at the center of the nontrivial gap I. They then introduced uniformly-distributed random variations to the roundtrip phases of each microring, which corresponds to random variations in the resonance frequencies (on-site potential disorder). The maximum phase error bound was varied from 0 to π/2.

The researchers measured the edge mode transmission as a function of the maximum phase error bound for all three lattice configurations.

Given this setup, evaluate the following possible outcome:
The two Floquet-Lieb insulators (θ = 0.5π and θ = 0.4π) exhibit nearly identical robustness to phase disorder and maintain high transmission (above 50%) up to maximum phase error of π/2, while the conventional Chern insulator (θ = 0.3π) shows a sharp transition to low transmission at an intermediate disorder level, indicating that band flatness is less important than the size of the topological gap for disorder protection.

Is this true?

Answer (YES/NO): NO